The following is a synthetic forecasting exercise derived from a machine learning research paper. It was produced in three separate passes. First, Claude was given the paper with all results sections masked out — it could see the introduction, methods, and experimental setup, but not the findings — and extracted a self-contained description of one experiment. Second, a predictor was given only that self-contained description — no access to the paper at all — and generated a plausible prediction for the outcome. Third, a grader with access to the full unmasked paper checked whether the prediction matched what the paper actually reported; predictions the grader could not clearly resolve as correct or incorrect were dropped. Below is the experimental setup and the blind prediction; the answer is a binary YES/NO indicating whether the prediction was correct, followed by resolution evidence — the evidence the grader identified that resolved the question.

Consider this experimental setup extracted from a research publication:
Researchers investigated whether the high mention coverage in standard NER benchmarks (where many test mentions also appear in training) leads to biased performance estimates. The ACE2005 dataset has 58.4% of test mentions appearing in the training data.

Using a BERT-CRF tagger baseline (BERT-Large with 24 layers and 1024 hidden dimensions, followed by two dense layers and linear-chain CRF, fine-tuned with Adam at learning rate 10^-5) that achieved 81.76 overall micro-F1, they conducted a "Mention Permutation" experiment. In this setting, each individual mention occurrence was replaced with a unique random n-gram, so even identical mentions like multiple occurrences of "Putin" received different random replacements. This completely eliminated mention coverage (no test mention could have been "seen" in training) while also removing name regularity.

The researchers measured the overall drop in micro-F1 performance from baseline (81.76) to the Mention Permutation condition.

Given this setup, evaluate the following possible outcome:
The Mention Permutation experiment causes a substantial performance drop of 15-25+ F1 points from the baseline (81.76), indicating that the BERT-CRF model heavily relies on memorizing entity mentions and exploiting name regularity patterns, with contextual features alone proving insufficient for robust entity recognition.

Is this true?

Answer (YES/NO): YES